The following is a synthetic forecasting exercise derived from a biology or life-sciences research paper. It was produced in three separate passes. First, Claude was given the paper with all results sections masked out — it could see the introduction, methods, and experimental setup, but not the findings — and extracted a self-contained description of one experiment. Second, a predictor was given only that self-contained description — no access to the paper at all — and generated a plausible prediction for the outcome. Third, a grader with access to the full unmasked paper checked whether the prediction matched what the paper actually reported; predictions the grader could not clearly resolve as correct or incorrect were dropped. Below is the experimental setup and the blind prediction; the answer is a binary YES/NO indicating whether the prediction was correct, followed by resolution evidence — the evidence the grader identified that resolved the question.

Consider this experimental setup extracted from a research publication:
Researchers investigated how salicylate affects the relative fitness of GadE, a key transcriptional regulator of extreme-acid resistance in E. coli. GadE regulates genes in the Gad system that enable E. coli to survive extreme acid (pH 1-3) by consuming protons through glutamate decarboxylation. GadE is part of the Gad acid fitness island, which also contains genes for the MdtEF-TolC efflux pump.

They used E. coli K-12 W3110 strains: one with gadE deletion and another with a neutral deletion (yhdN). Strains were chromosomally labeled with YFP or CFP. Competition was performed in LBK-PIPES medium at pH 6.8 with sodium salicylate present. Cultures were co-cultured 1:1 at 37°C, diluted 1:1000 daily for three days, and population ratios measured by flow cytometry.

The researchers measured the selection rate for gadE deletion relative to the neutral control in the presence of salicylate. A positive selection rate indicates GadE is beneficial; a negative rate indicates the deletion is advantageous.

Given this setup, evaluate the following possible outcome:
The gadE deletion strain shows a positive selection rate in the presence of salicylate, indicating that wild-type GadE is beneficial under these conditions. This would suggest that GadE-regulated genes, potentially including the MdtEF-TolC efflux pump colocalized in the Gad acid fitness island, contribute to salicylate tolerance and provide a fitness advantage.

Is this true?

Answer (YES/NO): NO